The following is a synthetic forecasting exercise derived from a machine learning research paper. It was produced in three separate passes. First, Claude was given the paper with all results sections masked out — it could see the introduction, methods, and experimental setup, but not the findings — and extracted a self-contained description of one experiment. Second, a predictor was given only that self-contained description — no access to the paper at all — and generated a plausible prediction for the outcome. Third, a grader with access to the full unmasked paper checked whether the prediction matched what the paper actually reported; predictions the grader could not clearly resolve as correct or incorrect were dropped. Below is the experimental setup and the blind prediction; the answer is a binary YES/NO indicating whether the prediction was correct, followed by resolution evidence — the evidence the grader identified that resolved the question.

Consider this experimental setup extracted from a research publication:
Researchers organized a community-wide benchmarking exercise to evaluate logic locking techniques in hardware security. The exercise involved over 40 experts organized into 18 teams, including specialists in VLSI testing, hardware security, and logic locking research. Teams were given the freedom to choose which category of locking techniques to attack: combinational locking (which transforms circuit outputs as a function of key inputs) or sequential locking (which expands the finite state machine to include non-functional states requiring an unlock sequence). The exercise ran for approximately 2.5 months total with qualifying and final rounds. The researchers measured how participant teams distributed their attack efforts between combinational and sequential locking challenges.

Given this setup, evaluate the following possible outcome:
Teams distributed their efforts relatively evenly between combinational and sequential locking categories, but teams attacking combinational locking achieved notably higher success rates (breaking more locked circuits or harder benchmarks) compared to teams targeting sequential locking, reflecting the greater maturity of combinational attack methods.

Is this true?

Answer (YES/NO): NO